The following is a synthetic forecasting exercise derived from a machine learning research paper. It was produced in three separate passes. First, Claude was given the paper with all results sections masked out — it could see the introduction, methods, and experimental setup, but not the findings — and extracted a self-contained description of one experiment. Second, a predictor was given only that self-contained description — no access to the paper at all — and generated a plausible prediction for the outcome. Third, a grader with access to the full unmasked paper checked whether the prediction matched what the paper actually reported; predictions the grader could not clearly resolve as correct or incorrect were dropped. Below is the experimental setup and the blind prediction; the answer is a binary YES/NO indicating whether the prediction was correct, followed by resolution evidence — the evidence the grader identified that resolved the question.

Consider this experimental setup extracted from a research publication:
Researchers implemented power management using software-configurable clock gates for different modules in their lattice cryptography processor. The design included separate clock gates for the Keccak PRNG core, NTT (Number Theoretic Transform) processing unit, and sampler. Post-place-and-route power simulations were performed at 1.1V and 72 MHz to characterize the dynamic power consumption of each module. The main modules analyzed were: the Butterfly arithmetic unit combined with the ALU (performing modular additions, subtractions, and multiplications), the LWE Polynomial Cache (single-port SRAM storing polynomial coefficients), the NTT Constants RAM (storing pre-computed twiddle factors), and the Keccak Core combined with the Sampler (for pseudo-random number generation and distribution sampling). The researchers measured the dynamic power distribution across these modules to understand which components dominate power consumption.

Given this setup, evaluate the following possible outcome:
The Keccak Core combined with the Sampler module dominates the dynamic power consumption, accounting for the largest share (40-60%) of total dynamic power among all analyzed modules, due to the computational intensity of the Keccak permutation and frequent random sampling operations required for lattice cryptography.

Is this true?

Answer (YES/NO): NO